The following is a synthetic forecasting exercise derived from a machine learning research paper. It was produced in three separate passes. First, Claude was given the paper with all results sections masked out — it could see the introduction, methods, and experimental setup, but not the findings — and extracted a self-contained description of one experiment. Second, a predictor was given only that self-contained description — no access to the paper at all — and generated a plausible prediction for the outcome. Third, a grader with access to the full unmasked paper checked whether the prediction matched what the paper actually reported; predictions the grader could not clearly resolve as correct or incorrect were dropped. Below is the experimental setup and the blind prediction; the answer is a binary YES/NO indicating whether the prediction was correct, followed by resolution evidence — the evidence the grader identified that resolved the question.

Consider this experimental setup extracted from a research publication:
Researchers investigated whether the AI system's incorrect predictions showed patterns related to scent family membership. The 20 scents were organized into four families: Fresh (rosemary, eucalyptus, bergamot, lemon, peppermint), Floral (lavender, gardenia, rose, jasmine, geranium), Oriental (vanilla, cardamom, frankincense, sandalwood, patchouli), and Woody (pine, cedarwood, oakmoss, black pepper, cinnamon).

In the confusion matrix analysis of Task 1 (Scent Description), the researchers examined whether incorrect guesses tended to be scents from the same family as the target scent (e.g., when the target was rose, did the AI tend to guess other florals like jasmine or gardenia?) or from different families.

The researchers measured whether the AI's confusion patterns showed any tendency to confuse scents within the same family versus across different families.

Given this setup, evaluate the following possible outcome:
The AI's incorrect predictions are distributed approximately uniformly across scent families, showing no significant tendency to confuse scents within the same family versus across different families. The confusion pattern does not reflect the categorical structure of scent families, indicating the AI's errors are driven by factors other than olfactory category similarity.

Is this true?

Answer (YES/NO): NO